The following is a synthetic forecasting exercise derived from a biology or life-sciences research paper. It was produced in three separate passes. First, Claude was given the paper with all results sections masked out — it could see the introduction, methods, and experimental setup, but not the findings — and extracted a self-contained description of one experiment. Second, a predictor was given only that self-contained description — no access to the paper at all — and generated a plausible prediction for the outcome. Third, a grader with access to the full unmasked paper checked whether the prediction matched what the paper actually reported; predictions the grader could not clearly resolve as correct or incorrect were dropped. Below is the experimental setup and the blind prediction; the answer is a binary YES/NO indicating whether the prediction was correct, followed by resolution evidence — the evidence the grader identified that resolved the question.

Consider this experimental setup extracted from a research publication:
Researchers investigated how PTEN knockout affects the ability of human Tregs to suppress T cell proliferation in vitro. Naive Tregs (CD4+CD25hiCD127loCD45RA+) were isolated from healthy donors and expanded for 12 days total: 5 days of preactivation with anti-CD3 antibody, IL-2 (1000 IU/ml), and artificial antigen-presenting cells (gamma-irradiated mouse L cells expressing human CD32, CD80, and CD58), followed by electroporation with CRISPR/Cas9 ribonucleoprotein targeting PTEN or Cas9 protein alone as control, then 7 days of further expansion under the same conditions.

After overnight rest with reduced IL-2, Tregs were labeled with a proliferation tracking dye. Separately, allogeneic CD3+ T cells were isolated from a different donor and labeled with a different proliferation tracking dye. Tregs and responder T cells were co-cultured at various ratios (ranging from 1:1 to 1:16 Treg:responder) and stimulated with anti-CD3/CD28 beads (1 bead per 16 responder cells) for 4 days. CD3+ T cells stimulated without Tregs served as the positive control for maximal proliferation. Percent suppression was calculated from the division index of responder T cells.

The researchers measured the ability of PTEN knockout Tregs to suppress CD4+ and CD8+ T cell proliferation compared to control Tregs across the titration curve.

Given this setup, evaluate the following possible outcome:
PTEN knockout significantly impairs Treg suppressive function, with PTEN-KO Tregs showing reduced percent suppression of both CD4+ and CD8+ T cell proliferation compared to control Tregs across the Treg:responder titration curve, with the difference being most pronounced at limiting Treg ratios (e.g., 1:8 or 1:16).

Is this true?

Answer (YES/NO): NO